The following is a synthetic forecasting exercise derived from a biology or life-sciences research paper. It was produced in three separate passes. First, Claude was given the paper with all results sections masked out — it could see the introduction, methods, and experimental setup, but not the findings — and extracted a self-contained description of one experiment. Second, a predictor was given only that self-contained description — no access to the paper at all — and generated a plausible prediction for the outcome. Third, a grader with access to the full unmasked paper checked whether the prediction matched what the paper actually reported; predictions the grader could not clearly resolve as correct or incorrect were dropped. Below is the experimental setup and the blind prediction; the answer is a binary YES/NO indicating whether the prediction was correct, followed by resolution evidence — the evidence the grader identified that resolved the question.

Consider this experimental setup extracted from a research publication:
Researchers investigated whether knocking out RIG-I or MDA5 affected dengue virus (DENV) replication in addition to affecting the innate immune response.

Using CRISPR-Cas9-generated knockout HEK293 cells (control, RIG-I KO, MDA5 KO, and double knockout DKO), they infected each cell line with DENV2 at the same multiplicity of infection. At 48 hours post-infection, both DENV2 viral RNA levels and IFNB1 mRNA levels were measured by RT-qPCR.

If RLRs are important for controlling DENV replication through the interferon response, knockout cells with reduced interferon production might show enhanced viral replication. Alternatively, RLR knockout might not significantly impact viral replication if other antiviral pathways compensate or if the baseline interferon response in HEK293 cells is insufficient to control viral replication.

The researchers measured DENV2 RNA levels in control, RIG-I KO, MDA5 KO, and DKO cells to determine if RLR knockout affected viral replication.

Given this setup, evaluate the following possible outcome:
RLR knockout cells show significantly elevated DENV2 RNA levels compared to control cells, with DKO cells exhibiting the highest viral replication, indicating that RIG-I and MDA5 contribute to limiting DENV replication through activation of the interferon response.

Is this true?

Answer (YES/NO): NO